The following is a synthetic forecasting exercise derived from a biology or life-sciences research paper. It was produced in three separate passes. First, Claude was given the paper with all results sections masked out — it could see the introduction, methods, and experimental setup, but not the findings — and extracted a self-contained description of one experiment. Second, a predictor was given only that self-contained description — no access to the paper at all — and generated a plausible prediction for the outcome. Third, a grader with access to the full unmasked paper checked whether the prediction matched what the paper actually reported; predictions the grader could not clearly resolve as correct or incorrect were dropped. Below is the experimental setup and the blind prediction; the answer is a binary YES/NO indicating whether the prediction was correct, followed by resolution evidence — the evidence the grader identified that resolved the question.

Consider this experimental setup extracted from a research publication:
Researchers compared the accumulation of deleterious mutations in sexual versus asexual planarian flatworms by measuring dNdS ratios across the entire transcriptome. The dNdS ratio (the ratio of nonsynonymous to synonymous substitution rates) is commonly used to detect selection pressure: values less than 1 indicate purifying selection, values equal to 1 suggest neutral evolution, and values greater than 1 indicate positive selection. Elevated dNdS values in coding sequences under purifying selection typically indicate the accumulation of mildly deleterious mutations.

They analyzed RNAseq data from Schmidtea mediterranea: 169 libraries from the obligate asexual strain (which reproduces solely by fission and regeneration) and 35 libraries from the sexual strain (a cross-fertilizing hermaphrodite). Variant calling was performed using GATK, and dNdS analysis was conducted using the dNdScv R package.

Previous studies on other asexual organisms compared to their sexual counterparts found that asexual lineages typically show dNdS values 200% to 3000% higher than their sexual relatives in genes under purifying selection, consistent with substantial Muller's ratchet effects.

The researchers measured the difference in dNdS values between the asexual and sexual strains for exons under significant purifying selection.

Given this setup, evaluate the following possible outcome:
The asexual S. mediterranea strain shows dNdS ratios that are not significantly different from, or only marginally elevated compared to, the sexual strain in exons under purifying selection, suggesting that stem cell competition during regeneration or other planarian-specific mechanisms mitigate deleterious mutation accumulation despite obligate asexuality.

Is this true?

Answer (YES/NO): YES